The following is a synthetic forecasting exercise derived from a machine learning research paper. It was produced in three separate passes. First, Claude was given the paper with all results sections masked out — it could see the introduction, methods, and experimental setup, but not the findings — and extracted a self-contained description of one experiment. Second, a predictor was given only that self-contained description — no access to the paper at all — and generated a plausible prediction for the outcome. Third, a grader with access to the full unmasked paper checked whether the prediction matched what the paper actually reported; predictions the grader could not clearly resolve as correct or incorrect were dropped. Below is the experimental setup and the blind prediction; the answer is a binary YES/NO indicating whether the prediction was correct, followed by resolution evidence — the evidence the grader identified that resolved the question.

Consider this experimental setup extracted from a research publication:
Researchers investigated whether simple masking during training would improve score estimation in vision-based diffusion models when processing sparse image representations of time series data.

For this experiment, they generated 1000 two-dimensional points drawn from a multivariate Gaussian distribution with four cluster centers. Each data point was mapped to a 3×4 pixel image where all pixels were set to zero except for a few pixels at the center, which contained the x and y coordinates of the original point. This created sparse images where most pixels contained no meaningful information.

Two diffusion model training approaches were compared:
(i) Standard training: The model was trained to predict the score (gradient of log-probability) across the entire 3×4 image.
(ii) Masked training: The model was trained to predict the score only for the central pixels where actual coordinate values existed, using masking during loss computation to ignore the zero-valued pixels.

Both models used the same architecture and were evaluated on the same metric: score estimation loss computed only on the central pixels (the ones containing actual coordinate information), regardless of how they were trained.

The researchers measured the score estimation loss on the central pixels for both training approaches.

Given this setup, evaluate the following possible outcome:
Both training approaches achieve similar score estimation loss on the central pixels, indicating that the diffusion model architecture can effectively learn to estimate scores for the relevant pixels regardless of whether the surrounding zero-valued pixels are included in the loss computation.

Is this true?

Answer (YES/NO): YES